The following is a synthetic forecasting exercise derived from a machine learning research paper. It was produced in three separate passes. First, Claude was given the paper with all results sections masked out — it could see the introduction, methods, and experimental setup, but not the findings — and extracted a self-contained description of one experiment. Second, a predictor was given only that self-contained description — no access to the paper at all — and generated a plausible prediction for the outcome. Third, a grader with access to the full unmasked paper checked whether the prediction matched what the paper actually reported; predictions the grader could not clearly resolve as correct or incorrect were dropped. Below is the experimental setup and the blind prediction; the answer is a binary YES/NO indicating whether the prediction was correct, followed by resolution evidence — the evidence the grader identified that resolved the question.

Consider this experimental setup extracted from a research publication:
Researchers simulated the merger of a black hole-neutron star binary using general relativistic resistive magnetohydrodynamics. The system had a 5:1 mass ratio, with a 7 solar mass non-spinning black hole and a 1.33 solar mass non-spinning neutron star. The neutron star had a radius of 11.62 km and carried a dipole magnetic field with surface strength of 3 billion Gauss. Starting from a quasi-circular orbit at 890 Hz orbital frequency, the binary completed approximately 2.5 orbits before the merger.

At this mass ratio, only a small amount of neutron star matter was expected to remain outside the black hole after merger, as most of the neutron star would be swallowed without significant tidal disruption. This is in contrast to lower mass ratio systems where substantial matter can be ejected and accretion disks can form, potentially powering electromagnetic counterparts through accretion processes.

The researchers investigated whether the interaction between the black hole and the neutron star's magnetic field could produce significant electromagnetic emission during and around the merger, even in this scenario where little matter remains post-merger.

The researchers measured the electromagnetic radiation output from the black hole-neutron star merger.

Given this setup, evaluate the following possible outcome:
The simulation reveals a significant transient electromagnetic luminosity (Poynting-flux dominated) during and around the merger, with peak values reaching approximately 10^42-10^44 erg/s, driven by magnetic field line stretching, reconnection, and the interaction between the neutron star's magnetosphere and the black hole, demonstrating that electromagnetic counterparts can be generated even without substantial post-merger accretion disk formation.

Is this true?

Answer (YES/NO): NO